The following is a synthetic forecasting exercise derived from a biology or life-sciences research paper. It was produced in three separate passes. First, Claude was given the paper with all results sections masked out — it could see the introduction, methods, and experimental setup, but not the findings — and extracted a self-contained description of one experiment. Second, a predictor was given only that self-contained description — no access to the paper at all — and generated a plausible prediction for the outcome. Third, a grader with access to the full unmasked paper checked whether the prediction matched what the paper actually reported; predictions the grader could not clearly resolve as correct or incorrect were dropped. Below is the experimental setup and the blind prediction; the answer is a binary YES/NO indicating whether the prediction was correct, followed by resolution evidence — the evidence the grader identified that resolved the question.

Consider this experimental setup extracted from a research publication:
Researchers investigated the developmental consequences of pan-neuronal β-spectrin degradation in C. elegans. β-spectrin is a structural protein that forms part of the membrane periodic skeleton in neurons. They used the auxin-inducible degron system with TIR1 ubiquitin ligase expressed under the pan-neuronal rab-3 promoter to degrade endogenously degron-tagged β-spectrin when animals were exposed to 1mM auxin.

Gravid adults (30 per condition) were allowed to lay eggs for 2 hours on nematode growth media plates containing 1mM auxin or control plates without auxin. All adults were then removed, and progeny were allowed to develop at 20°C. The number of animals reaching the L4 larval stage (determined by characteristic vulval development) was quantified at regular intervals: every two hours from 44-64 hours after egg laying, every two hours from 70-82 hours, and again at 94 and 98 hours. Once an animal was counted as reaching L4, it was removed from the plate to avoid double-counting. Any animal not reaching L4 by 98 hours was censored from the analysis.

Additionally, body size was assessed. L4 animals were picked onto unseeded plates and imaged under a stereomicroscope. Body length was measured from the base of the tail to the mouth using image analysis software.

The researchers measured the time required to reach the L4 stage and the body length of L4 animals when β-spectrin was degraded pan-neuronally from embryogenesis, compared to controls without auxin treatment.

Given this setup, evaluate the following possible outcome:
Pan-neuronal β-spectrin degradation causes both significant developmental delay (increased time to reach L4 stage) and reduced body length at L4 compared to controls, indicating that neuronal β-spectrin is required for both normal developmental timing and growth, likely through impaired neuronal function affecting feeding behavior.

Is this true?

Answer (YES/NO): YES